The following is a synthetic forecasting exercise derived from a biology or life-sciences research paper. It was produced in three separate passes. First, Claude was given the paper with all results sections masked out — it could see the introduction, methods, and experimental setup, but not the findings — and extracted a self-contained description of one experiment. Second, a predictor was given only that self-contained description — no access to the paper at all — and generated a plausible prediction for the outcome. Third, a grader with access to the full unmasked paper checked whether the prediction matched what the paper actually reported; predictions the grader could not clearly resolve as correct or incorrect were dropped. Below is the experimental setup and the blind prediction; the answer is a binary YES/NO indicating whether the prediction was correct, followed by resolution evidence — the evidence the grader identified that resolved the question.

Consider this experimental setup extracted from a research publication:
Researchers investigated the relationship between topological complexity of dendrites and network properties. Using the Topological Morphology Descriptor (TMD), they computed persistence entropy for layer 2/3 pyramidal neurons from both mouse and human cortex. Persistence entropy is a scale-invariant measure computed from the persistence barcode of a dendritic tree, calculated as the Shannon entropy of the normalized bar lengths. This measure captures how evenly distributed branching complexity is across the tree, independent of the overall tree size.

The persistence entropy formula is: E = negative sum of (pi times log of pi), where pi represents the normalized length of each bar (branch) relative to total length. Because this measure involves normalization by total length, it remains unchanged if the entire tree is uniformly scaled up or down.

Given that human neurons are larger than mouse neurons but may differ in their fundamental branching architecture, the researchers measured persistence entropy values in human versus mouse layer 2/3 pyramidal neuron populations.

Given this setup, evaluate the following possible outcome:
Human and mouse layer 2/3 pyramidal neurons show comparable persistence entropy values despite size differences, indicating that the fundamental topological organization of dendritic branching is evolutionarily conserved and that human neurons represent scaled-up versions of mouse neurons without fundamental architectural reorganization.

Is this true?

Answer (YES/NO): NO